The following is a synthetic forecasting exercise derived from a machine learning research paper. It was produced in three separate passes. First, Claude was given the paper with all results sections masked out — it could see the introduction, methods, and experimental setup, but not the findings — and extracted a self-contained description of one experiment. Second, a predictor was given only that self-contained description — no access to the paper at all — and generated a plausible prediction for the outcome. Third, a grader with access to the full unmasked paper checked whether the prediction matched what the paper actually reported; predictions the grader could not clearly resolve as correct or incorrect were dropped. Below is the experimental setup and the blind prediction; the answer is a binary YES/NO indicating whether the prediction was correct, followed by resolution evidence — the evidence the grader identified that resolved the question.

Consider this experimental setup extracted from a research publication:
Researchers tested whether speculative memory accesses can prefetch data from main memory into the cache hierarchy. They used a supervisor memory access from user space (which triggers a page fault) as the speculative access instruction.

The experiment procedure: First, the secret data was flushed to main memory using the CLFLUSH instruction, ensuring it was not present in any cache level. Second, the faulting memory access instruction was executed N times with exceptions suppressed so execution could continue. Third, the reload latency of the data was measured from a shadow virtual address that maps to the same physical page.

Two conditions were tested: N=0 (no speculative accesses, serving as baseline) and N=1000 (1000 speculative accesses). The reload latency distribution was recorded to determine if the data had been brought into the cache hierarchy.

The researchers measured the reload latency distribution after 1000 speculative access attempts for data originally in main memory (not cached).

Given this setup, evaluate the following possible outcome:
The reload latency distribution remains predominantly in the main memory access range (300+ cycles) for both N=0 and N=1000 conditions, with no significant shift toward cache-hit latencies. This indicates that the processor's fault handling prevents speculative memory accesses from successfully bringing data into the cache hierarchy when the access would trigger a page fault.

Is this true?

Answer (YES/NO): YES